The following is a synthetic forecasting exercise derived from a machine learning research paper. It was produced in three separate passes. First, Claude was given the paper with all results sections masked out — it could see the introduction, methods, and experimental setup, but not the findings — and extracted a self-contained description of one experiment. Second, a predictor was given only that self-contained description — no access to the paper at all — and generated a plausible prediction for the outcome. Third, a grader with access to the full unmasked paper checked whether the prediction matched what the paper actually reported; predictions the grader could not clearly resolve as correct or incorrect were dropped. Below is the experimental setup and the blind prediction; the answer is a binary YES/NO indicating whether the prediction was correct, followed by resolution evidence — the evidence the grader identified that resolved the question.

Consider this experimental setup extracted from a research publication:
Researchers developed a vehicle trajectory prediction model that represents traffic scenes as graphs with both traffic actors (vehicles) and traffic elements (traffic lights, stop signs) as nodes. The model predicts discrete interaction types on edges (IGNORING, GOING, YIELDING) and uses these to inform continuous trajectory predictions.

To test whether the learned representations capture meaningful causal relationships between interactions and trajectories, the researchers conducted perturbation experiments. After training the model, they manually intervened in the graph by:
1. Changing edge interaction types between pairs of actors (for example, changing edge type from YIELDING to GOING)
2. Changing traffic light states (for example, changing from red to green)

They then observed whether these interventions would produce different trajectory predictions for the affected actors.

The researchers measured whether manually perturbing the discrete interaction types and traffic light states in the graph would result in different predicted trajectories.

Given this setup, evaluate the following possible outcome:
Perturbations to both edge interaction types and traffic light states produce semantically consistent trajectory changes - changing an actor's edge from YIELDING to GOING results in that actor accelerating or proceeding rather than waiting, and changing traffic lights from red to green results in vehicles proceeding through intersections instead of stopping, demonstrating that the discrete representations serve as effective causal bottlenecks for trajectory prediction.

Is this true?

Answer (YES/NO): YES